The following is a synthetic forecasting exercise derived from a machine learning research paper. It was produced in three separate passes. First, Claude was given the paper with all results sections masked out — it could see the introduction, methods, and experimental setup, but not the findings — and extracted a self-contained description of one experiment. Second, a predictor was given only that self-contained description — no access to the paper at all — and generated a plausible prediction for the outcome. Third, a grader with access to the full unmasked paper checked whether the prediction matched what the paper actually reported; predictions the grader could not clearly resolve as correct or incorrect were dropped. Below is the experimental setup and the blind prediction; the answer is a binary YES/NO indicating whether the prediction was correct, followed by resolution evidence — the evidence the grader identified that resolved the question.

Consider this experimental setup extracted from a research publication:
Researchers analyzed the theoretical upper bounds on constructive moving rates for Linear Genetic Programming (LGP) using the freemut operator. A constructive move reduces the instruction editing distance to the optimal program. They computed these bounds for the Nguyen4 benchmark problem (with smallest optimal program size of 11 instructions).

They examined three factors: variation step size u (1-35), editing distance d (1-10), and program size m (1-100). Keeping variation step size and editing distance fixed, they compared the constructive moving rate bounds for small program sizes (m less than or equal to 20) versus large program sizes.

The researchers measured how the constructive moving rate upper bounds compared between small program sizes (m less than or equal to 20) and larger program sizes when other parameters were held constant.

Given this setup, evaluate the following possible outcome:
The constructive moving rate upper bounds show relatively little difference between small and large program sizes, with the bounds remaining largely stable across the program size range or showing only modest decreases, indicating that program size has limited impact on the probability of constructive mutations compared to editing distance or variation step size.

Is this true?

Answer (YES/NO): NO